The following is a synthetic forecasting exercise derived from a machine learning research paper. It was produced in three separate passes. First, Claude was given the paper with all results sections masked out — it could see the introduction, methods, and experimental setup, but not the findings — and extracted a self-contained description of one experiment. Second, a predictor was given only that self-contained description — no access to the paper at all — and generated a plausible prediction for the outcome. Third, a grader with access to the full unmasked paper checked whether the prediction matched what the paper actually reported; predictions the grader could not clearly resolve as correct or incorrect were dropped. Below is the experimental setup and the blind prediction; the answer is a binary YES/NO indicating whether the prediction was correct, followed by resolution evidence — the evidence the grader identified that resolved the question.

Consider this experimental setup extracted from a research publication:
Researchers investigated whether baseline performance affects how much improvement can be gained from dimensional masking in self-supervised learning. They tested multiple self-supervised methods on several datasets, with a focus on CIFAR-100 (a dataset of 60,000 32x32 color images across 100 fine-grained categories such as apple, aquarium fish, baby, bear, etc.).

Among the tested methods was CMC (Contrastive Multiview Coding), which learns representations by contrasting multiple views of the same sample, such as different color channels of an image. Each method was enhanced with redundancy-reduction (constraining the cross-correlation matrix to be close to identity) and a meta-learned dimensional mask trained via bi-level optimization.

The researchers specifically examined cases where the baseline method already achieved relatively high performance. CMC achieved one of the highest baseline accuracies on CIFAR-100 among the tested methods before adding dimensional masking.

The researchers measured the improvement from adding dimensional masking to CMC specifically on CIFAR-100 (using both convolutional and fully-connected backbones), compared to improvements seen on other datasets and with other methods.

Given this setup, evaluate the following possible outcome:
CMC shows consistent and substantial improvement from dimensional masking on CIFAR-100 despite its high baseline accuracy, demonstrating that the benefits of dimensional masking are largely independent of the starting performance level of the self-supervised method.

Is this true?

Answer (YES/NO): NO